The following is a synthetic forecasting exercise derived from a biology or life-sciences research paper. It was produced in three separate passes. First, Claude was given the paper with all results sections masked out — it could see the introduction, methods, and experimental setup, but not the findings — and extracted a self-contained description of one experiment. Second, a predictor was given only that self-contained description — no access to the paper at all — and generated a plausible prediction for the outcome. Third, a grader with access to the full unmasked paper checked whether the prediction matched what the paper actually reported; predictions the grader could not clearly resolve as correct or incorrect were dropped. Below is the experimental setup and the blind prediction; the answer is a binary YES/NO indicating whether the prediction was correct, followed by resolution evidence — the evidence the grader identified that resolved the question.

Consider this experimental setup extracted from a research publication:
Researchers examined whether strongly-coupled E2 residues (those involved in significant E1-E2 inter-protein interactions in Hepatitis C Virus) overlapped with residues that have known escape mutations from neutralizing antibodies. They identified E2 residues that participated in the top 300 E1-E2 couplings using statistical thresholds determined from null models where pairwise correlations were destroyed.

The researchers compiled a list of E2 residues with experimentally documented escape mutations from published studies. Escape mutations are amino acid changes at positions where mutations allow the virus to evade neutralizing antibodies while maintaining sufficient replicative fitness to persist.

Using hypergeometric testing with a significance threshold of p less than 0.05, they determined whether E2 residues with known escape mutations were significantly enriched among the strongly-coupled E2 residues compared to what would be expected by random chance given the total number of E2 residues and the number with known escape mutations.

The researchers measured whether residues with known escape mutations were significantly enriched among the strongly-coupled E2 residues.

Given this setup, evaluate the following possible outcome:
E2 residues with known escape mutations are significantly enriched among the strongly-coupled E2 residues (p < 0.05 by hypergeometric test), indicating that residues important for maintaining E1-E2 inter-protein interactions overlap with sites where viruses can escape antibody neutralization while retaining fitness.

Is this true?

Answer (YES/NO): YES